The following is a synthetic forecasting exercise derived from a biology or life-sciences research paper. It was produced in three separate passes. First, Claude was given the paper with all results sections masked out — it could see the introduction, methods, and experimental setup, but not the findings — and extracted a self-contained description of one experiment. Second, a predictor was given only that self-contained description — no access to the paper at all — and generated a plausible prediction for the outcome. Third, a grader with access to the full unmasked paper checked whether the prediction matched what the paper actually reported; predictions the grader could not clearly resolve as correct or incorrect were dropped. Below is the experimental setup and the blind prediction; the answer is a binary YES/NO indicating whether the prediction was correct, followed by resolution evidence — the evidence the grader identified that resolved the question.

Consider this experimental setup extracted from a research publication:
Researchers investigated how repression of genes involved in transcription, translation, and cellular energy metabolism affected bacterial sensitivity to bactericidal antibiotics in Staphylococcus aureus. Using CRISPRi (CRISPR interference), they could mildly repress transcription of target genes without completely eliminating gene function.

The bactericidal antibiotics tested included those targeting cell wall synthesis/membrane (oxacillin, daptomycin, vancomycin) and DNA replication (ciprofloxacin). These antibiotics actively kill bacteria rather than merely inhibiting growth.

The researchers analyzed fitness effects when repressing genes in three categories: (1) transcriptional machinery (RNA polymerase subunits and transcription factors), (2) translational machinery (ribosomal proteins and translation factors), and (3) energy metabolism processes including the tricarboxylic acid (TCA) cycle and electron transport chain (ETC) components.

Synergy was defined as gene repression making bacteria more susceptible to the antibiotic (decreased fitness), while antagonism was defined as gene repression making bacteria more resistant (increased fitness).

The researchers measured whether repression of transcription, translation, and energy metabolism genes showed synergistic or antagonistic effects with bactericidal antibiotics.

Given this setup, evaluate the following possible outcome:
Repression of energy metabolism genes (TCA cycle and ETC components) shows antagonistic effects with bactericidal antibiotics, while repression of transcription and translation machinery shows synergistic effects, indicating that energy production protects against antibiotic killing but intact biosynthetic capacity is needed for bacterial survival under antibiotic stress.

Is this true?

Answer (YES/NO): NO